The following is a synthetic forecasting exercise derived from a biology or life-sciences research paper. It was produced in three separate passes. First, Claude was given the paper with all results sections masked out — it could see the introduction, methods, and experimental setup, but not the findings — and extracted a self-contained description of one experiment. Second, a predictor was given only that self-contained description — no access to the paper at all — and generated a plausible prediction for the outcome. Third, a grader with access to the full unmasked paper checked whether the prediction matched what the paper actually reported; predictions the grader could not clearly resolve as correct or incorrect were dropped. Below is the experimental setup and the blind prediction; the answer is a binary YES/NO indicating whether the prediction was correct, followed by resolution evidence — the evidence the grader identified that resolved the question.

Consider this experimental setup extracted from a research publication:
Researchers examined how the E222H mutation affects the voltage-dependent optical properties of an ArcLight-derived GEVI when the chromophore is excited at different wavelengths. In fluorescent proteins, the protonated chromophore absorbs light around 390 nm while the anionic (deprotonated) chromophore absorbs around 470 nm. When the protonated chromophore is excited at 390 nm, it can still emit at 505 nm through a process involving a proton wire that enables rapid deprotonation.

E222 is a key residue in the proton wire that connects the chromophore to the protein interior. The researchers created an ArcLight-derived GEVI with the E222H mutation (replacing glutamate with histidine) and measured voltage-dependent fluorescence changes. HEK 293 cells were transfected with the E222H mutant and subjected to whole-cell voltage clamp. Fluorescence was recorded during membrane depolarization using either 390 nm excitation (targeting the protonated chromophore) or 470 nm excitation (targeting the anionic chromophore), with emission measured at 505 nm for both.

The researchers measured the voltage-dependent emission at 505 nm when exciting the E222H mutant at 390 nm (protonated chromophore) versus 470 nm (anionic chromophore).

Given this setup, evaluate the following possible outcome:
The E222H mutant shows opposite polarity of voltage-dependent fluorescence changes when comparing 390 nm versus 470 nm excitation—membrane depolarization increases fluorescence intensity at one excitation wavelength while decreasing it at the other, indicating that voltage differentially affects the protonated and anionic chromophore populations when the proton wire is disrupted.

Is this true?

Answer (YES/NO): NO